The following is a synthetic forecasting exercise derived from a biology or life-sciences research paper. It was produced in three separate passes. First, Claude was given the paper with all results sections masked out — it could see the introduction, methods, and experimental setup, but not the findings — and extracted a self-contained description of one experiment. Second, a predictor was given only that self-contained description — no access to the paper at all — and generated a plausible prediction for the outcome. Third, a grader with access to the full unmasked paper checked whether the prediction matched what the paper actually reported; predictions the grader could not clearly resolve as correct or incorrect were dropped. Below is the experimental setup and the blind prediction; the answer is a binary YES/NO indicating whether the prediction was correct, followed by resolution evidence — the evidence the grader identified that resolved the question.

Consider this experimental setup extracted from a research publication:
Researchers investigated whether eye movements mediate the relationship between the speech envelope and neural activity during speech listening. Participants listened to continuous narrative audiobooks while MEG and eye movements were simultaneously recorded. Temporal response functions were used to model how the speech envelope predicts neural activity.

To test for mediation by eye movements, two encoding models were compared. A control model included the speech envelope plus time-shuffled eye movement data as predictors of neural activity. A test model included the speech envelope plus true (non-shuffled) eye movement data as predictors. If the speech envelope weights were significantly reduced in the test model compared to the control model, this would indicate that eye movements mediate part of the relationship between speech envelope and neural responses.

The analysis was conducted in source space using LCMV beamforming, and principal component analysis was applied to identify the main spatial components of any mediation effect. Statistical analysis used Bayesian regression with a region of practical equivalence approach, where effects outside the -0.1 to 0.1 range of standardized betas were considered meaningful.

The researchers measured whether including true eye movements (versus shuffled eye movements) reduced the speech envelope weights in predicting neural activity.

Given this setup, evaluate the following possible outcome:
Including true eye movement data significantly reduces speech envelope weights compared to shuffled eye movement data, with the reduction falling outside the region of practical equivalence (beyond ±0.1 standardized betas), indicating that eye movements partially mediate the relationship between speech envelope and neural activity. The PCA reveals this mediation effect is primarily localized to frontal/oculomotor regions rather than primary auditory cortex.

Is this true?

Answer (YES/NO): NO